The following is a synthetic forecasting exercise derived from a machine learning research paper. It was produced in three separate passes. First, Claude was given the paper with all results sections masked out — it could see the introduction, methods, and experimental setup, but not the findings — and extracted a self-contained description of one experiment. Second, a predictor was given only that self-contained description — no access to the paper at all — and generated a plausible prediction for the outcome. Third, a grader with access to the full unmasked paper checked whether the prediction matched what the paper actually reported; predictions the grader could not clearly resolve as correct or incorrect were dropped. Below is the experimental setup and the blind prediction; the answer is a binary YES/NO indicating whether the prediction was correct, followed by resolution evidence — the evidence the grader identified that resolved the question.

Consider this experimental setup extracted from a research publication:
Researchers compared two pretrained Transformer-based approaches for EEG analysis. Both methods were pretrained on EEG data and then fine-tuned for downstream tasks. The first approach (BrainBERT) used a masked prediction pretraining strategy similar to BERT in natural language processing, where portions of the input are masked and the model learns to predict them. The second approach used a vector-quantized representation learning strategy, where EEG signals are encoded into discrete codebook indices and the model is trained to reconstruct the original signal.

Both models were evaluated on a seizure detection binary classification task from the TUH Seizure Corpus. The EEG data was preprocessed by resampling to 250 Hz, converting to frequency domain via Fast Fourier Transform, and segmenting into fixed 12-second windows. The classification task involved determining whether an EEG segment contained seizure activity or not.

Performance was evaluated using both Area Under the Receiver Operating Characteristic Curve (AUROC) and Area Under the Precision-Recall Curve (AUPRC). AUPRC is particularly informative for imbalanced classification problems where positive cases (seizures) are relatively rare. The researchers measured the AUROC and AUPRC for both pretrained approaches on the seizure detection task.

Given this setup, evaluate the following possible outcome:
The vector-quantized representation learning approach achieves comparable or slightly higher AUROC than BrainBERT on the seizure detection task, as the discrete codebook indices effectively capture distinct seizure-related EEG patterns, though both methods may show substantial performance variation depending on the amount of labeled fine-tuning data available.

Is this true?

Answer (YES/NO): NO